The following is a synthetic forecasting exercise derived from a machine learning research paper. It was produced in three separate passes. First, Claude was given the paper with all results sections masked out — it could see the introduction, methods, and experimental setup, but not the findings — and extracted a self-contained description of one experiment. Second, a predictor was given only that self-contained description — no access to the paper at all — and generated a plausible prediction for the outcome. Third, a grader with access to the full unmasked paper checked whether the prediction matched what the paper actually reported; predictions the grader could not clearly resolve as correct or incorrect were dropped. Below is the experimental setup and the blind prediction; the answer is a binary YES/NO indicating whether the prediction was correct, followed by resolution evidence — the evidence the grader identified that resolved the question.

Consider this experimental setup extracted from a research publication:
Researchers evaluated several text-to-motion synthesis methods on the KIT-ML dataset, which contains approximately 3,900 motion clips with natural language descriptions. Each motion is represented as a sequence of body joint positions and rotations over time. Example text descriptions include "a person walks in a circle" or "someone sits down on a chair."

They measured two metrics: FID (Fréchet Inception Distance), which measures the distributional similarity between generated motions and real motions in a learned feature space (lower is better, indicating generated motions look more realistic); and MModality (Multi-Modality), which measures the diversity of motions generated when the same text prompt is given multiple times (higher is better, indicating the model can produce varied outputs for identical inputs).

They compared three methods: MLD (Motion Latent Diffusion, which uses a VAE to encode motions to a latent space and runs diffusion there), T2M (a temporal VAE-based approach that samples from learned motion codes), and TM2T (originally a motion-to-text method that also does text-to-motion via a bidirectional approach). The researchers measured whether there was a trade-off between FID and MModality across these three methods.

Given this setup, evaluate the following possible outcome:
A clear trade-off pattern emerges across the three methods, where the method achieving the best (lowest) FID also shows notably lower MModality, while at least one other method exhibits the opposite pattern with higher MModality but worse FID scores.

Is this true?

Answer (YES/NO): NO